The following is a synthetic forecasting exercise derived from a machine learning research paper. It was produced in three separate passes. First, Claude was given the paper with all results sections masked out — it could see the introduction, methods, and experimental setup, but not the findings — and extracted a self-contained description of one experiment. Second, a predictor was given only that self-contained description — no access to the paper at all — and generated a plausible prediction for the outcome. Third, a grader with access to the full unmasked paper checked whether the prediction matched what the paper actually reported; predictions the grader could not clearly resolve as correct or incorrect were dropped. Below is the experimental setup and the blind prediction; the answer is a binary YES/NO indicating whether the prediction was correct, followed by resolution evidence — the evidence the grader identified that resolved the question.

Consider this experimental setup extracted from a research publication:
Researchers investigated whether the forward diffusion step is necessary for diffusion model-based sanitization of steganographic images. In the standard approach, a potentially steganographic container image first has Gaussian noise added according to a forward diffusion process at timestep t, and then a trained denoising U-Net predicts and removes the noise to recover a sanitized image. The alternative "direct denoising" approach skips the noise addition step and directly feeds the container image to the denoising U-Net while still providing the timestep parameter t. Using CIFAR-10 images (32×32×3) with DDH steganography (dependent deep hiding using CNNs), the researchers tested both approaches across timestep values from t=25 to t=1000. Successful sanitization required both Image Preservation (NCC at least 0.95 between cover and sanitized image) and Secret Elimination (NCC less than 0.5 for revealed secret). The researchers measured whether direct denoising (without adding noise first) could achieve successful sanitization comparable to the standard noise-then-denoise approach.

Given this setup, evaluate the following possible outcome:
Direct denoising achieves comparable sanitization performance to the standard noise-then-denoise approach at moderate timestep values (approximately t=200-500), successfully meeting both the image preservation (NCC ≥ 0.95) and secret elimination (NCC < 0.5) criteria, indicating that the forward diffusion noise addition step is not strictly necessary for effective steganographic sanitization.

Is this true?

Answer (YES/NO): NO